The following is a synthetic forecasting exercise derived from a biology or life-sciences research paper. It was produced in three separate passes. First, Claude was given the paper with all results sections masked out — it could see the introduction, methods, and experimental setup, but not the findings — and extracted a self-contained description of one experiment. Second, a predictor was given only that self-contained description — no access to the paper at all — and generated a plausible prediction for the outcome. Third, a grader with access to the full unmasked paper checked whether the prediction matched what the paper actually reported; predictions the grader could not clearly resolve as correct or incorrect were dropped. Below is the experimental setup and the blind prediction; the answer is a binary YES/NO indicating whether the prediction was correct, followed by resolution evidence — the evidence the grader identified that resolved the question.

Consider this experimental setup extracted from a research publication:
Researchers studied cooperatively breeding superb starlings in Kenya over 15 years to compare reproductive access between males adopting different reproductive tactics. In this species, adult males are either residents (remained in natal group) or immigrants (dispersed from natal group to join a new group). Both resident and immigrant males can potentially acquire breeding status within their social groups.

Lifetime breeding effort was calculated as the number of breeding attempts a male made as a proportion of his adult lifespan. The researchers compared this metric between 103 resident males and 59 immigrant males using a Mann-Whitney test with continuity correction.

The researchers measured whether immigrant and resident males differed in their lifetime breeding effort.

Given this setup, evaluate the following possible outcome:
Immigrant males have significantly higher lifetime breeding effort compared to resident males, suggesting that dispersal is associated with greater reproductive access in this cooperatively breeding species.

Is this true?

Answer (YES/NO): YES